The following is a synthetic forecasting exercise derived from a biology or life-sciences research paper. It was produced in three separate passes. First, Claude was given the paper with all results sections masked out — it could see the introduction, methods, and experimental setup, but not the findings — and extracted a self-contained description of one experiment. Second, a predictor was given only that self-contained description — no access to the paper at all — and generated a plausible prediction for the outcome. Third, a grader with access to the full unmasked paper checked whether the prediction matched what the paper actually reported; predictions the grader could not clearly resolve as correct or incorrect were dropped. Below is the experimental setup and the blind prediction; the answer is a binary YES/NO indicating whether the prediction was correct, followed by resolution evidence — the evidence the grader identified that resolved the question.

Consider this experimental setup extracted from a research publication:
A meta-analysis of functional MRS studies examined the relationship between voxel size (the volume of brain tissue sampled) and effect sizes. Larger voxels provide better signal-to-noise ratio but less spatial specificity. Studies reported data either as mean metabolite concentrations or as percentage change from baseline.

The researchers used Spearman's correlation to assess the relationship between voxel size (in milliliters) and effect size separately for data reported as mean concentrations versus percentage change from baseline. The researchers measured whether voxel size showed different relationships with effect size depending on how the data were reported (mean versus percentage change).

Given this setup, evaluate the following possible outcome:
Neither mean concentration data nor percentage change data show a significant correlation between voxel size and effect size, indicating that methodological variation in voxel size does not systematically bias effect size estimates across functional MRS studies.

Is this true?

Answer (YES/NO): NO